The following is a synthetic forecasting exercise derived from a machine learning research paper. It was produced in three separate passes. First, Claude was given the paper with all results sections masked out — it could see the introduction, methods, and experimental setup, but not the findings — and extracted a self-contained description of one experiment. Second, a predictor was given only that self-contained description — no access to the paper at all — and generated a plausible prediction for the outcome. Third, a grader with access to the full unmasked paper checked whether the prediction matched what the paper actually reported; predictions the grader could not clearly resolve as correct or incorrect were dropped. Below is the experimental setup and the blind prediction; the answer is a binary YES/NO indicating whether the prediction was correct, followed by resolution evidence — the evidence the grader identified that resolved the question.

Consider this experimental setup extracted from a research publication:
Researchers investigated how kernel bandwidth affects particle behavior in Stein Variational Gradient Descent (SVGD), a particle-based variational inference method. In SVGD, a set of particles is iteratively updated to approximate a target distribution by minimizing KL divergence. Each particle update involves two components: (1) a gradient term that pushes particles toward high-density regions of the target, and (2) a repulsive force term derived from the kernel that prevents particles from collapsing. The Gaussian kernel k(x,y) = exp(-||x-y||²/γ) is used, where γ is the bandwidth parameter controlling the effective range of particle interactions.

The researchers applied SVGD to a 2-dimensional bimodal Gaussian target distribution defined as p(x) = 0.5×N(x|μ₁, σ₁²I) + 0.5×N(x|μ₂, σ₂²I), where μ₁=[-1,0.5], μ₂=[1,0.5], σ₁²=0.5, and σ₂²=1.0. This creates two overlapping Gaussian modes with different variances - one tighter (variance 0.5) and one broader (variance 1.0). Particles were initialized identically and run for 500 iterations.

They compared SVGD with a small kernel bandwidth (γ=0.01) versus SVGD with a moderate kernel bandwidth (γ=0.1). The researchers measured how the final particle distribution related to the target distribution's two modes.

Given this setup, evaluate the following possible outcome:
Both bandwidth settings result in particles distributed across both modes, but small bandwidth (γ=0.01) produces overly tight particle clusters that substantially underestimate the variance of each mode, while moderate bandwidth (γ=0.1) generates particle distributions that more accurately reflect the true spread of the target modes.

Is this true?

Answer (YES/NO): NO